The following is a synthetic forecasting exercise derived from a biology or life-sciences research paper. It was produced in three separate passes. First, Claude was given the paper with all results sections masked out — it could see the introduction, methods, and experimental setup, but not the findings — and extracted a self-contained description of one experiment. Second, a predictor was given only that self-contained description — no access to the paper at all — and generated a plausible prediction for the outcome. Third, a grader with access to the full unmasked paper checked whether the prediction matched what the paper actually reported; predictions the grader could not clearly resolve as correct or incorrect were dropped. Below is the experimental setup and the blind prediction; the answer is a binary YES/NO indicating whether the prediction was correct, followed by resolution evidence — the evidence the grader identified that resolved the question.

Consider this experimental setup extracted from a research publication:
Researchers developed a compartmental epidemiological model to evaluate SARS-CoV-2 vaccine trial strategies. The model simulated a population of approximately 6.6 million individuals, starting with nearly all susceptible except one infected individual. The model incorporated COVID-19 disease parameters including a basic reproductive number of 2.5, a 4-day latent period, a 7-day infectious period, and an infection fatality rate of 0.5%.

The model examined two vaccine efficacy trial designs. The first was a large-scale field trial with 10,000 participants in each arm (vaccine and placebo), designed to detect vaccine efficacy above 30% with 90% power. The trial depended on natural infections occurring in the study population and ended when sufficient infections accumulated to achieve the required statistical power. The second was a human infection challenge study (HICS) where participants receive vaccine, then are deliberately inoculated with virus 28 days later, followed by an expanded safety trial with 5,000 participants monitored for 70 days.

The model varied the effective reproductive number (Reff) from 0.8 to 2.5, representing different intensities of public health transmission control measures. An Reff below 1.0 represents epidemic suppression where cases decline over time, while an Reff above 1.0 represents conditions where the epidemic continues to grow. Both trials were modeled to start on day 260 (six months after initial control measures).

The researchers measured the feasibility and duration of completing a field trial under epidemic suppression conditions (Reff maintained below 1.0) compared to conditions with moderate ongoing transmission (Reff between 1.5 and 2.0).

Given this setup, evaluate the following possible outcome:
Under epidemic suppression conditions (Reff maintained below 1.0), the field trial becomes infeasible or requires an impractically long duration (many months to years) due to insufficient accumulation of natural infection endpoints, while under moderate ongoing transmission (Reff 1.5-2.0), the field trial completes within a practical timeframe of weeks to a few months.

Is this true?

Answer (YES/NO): YES